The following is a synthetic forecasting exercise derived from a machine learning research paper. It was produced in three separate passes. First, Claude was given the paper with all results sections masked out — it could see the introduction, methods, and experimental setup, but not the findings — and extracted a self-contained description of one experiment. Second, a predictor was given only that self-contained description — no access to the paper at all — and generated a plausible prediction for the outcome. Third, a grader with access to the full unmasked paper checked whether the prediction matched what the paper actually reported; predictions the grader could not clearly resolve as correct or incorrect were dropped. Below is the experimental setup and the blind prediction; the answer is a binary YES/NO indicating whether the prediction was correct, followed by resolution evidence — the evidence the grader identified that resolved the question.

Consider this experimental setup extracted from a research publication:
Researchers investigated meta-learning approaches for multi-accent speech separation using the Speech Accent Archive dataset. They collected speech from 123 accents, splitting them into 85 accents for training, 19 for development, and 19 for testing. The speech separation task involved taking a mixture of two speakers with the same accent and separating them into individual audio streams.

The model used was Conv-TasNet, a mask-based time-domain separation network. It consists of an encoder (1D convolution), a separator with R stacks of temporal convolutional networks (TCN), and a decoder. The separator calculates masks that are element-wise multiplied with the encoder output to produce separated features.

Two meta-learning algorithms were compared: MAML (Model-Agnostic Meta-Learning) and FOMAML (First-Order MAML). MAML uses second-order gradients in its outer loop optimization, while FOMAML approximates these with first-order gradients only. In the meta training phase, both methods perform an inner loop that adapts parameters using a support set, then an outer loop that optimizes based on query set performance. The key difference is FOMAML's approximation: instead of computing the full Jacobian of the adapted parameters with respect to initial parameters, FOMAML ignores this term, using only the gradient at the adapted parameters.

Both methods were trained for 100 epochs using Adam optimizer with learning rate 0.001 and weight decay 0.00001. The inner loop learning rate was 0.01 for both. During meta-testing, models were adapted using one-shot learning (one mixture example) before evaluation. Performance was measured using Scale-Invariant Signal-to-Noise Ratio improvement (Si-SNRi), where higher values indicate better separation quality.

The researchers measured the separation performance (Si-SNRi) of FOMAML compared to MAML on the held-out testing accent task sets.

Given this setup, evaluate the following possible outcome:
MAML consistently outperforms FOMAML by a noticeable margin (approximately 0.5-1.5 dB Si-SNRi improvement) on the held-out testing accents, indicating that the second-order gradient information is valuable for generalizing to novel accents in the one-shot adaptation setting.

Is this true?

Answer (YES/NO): NO